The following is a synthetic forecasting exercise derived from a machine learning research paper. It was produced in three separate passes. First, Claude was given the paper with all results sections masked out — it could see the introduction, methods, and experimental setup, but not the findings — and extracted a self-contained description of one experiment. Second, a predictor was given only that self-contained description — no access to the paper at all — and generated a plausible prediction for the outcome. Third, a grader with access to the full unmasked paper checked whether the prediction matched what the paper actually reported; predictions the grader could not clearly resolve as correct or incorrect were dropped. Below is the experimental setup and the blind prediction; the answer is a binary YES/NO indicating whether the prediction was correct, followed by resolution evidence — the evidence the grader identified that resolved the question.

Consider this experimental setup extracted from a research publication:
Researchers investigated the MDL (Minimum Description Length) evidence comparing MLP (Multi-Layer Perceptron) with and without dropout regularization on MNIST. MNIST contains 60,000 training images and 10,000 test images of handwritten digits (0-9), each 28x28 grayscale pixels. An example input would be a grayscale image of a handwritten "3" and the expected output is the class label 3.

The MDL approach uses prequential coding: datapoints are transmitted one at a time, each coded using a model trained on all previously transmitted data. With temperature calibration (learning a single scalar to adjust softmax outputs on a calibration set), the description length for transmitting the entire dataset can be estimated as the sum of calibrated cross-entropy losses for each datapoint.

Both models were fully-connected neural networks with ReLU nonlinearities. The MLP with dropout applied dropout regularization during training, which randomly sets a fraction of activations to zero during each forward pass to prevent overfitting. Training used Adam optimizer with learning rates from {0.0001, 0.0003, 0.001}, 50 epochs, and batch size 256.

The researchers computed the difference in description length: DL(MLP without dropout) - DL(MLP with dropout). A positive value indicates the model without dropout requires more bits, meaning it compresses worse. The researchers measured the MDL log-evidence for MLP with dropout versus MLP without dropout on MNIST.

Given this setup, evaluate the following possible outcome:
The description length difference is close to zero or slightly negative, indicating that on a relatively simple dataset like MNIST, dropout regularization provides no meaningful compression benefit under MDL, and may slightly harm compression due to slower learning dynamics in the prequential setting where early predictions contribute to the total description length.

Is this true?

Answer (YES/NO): NO